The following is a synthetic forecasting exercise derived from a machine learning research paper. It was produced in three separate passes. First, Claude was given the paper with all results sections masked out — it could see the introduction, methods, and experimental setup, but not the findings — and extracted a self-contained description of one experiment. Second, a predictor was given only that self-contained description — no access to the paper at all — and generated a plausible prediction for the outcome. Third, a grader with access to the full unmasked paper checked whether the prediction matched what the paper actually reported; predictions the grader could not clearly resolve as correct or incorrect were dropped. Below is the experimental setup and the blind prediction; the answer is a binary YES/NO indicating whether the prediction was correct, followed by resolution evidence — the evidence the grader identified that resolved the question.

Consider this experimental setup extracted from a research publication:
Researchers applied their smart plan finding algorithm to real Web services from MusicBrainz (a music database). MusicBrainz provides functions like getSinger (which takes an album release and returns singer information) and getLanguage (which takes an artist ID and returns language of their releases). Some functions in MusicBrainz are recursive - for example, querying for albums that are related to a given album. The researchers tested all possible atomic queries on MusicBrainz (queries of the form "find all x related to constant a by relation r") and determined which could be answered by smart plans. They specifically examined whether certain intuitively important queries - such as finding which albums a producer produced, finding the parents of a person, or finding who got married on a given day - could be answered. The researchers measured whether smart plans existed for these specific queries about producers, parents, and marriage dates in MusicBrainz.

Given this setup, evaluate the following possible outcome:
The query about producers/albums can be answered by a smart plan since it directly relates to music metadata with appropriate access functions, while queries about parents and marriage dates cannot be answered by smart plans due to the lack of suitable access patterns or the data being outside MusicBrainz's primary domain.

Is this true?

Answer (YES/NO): NO